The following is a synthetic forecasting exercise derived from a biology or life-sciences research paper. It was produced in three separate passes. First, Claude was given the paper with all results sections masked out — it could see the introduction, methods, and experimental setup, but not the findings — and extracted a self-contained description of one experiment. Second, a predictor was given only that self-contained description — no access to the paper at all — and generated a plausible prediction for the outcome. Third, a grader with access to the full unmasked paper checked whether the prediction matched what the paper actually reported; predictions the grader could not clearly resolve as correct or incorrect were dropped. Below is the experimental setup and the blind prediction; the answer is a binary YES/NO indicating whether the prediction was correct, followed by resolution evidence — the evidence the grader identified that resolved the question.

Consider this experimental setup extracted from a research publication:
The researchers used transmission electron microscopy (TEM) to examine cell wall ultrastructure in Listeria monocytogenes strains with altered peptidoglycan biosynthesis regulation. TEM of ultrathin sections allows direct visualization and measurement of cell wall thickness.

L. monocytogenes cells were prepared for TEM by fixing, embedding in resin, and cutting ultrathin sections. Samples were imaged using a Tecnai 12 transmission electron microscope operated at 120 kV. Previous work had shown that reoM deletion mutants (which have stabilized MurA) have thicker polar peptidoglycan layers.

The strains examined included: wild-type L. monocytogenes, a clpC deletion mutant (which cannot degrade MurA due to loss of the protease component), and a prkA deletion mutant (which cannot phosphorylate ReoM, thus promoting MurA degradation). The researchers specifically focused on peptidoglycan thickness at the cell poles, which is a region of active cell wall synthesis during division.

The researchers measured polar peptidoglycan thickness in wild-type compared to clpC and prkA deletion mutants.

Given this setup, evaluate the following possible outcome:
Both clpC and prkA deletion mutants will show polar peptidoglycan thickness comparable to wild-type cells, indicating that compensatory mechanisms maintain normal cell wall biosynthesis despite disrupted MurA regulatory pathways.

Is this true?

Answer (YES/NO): NO